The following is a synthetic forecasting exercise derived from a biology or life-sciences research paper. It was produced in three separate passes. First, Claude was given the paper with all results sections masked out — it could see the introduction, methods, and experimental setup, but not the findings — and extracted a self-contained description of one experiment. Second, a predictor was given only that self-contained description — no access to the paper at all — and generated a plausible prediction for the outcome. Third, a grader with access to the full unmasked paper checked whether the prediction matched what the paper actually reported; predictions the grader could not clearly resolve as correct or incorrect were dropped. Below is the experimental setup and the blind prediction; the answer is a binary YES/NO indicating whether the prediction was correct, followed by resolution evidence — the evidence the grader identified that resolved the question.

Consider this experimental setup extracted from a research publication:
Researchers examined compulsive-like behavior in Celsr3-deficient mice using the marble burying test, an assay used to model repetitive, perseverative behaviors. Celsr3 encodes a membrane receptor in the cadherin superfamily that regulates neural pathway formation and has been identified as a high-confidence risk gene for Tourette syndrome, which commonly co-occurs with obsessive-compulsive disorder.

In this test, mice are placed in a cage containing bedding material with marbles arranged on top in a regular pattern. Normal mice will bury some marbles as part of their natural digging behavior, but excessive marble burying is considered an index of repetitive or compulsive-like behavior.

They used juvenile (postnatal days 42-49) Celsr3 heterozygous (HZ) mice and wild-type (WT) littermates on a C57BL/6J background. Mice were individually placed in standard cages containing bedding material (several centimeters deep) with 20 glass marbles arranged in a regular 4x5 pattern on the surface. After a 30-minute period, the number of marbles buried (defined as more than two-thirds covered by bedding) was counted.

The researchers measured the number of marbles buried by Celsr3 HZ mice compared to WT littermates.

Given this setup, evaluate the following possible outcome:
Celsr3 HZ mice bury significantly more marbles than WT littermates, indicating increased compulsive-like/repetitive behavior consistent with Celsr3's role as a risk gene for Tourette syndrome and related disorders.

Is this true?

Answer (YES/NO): NO